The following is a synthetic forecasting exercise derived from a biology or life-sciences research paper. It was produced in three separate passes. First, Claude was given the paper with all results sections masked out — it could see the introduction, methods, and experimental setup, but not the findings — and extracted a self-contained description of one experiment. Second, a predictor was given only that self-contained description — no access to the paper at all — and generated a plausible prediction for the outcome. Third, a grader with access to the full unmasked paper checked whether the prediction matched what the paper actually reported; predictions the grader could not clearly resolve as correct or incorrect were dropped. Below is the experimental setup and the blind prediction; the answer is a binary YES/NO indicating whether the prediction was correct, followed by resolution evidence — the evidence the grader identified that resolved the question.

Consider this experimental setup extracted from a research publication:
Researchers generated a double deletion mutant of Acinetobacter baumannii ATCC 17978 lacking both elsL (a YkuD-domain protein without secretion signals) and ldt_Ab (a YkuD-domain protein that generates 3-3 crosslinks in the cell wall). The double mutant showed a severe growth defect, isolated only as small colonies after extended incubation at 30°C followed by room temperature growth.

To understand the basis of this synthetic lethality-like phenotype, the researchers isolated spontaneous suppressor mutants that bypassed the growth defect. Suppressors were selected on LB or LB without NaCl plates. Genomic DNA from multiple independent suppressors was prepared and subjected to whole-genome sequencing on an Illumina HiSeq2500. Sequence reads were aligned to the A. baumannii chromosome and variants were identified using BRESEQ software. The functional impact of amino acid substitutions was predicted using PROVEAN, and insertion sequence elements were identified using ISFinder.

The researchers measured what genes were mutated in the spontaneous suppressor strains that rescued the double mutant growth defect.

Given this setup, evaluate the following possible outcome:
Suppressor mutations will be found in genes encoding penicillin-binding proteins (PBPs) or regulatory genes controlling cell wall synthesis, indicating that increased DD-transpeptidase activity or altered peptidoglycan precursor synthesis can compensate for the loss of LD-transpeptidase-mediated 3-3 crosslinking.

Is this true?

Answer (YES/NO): NO